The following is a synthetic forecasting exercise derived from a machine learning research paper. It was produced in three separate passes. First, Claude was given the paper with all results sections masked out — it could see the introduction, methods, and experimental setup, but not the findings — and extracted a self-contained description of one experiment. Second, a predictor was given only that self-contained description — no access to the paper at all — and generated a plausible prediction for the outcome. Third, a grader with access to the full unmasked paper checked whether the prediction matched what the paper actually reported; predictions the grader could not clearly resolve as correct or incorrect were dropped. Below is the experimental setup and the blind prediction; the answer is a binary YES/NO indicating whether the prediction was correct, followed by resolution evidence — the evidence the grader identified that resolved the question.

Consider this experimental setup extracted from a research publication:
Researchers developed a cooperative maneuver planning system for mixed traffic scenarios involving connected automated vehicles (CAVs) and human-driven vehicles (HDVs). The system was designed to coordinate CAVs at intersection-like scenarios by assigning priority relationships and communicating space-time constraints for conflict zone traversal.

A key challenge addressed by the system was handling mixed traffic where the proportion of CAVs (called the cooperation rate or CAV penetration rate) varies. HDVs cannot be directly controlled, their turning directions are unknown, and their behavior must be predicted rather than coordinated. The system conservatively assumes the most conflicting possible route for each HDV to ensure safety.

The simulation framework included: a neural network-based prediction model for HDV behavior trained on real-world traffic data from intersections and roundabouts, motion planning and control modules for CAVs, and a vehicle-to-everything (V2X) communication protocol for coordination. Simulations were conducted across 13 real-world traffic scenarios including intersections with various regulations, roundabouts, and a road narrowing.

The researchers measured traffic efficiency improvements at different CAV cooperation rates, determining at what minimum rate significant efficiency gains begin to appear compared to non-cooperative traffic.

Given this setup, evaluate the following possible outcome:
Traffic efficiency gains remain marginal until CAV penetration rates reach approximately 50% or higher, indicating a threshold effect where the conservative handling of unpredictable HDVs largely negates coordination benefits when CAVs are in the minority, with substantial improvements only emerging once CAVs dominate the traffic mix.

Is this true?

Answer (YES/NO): NO